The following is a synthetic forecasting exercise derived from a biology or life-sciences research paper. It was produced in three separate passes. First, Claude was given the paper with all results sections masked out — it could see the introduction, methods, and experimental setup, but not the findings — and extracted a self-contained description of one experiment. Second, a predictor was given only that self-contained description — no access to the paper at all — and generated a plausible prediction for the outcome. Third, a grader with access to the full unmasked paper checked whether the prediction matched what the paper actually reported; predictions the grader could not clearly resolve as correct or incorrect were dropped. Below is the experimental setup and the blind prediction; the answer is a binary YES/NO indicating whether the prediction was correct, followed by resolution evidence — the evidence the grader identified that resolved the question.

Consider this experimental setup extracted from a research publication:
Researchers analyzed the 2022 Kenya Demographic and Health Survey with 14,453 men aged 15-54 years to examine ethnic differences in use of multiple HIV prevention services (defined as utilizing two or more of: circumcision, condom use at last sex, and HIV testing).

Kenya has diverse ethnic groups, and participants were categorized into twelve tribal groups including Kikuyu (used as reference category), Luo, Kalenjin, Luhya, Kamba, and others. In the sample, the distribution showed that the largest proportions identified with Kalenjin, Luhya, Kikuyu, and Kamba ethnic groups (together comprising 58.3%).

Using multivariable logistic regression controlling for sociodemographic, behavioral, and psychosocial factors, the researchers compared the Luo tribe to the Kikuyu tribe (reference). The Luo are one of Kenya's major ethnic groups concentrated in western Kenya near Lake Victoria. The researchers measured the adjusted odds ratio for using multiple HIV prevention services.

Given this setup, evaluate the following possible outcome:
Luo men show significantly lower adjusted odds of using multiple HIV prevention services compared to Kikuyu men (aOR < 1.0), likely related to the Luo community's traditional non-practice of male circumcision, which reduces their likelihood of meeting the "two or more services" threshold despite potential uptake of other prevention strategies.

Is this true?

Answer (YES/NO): YES